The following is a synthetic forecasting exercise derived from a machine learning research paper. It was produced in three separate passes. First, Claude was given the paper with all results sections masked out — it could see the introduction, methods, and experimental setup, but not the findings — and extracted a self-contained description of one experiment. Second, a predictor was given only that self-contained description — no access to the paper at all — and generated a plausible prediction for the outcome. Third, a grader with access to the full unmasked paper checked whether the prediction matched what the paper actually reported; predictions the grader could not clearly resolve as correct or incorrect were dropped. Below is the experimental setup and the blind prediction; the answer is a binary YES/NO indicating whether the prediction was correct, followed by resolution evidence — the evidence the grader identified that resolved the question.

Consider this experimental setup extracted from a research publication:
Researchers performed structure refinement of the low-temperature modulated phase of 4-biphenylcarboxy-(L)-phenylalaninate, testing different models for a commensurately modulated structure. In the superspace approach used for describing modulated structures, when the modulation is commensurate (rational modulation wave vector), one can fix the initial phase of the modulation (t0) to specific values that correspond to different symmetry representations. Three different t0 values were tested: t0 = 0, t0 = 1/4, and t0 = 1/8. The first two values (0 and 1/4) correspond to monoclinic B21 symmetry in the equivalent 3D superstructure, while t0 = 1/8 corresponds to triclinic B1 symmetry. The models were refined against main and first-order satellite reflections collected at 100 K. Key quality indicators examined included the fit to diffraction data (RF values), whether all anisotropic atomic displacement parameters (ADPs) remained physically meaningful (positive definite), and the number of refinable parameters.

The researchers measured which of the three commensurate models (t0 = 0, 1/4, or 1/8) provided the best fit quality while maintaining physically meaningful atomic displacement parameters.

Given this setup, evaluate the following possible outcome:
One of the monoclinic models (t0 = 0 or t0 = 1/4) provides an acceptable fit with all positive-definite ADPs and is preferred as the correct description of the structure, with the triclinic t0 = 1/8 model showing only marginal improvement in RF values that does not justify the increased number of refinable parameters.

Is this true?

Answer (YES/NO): YES